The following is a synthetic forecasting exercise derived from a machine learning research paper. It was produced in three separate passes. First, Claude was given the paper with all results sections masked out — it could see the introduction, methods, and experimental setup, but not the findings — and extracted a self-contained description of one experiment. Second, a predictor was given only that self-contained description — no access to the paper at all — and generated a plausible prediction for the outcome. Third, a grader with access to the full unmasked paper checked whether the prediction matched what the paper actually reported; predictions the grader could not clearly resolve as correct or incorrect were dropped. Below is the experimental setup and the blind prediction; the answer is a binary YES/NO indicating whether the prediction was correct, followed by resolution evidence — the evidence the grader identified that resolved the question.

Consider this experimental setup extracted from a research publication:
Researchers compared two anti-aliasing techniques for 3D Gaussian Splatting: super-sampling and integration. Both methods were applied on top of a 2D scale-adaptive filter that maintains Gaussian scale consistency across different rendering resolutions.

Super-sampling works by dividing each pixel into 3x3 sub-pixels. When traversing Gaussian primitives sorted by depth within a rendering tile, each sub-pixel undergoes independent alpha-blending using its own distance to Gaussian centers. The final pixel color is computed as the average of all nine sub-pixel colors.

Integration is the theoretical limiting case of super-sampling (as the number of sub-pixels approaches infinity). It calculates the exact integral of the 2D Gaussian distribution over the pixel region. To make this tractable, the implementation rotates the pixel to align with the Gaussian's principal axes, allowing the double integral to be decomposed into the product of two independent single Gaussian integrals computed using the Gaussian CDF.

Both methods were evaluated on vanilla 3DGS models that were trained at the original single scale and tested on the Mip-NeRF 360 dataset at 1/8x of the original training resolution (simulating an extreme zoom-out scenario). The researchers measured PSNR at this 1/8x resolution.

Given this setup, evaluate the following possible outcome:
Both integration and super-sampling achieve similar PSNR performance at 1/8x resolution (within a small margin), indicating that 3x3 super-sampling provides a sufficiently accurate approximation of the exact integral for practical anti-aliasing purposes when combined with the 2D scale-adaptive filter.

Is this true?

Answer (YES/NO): NO